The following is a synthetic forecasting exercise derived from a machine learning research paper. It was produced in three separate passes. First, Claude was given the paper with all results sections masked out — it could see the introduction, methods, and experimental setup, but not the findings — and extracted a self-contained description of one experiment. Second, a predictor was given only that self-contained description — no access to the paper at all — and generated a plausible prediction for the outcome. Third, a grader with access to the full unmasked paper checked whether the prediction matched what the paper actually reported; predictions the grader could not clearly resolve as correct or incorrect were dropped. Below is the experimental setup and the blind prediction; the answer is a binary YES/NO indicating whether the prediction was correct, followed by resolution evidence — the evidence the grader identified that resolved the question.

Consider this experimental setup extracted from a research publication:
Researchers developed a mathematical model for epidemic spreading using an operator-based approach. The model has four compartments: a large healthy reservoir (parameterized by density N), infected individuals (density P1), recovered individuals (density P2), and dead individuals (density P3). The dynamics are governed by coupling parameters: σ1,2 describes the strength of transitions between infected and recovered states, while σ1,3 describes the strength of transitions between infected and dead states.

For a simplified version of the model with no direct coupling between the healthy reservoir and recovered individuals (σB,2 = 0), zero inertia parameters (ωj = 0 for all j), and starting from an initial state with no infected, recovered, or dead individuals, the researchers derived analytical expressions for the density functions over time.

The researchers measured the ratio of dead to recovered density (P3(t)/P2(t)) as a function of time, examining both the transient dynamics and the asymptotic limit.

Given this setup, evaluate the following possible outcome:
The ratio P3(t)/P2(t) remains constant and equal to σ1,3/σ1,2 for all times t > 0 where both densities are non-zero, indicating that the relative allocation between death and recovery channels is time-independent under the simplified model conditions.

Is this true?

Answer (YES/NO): NO